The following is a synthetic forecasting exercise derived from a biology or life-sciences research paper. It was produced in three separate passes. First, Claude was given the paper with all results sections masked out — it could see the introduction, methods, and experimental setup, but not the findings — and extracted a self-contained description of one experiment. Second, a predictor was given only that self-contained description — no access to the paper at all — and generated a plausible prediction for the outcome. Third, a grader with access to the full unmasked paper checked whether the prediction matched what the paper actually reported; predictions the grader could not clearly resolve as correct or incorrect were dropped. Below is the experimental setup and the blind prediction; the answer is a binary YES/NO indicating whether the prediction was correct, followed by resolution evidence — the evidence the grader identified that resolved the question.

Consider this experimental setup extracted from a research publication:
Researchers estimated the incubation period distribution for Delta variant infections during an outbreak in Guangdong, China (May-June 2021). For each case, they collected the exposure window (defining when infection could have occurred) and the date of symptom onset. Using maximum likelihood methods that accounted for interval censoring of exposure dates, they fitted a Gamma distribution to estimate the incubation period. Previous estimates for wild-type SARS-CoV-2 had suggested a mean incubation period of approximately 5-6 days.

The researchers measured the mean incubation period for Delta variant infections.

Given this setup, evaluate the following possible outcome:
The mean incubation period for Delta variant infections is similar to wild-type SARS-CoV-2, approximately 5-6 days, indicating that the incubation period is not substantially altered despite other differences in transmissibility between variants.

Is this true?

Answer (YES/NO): YES